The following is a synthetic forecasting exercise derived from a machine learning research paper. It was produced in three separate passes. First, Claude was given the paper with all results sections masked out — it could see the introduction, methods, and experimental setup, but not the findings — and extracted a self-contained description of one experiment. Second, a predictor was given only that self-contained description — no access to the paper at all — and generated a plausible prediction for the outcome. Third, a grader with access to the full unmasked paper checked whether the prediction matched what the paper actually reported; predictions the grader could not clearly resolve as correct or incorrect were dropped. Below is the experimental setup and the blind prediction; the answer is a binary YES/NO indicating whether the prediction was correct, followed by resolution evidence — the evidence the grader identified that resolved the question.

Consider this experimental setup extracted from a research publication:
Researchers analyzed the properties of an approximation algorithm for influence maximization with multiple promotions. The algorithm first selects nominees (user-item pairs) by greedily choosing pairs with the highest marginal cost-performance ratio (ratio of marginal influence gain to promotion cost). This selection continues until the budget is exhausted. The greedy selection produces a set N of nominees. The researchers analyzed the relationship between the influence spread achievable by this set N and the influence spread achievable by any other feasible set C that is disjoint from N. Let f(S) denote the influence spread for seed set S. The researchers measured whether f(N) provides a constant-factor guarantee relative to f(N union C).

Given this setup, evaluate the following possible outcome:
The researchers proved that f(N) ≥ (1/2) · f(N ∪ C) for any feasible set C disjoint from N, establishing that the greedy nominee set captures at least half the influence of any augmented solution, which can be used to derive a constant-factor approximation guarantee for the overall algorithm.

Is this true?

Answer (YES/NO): YES